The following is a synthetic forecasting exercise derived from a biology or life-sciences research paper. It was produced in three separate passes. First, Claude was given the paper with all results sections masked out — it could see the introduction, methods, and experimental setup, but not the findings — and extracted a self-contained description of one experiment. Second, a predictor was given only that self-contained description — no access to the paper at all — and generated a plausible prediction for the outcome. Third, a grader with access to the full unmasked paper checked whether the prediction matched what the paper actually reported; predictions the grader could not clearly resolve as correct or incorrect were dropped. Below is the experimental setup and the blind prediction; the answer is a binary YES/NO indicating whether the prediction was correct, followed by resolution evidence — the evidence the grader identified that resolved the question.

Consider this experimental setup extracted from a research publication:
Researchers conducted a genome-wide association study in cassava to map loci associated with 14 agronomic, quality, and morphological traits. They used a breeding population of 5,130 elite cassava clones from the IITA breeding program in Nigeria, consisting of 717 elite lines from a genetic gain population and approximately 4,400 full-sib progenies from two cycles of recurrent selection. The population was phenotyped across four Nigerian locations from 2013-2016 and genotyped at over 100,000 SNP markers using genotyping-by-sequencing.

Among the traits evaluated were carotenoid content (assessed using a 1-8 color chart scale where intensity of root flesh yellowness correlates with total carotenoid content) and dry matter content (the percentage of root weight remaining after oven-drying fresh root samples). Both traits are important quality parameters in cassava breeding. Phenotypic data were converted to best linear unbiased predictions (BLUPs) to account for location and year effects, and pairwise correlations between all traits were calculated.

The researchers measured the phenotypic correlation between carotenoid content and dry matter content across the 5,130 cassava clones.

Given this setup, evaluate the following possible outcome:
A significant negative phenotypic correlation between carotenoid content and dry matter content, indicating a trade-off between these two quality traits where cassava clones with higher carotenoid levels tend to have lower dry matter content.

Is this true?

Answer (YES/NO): YES